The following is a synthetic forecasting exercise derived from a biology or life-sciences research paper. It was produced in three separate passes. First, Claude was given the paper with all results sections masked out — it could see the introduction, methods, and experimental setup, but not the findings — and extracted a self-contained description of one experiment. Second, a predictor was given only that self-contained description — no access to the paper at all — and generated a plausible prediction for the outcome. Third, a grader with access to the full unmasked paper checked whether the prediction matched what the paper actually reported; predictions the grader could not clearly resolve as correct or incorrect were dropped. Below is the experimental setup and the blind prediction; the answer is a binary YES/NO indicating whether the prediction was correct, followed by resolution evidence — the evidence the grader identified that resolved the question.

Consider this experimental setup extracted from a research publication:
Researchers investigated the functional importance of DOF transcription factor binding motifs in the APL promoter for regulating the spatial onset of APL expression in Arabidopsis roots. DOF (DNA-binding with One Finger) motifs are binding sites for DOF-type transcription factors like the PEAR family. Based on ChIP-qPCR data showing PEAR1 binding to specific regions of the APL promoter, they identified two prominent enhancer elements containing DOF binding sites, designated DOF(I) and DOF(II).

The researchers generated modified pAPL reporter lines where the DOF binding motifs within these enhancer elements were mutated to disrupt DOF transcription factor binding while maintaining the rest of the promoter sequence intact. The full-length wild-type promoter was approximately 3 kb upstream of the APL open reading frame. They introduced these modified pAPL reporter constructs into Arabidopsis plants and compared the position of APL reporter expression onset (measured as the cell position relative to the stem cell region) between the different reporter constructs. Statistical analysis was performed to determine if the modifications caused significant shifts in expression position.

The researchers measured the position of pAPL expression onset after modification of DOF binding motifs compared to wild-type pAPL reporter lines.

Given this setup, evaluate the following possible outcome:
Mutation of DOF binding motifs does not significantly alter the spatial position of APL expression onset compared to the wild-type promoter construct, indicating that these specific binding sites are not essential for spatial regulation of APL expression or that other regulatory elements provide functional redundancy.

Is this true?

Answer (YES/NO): NO